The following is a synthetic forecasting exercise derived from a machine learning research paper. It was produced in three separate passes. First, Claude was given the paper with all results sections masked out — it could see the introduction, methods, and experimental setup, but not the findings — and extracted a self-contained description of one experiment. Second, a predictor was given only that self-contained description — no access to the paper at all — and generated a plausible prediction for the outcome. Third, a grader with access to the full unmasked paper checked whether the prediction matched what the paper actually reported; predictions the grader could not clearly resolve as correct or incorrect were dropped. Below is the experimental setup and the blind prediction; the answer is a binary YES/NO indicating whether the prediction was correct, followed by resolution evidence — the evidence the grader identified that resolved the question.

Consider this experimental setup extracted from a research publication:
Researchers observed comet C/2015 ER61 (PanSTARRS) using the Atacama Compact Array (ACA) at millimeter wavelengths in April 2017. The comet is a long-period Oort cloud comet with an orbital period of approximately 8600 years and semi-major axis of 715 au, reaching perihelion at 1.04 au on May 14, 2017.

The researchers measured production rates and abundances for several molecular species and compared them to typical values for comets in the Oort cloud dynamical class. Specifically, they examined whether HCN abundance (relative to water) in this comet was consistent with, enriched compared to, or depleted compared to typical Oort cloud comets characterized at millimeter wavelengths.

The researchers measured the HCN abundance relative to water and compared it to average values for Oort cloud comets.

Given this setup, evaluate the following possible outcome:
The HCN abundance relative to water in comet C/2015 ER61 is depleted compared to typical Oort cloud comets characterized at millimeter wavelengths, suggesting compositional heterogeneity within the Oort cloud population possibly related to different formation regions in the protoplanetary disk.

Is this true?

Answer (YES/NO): YES